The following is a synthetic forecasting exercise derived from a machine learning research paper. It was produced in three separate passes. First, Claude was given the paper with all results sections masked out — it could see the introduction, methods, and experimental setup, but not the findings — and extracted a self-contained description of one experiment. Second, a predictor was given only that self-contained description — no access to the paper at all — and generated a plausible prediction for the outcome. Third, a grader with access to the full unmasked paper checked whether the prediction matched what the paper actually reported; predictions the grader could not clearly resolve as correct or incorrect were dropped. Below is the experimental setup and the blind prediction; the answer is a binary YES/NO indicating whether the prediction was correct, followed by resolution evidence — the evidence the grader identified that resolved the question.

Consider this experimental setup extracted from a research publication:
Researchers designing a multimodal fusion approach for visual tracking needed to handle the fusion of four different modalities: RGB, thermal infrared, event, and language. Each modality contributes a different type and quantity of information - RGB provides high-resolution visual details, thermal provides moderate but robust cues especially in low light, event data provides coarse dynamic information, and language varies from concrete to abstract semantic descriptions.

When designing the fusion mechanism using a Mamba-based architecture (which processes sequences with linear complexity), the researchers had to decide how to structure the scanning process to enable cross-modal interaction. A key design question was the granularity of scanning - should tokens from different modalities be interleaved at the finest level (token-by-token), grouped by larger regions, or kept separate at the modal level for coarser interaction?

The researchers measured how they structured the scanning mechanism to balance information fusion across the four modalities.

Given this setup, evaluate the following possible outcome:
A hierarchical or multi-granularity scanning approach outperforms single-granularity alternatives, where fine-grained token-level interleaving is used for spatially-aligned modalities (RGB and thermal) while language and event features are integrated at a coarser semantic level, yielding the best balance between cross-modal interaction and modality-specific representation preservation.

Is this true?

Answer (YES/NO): NO